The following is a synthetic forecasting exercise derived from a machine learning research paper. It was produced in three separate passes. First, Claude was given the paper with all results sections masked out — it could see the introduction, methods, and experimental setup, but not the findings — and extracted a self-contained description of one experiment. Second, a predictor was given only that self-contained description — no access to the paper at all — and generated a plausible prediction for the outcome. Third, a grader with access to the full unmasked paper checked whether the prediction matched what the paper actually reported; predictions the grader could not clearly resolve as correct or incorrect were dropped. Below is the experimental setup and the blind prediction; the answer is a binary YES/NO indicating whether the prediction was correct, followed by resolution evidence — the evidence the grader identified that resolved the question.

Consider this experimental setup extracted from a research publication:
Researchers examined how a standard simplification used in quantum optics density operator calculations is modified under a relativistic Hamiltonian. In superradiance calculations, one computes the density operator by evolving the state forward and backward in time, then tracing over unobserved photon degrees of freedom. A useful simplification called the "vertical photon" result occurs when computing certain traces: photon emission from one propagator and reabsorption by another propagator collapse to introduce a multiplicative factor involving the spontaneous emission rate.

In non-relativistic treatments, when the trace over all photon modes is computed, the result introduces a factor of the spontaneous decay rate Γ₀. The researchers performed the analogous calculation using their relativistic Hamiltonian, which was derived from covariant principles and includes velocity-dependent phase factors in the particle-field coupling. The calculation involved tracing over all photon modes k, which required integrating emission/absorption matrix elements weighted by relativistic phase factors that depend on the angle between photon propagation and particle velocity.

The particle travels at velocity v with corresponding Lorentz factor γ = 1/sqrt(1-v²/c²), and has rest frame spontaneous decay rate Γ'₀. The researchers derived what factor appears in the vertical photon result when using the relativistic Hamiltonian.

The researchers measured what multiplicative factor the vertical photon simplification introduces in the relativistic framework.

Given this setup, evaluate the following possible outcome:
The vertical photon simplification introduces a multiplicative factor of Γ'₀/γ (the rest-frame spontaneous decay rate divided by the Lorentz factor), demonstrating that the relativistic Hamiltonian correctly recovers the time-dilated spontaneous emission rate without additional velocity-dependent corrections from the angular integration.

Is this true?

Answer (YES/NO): YES